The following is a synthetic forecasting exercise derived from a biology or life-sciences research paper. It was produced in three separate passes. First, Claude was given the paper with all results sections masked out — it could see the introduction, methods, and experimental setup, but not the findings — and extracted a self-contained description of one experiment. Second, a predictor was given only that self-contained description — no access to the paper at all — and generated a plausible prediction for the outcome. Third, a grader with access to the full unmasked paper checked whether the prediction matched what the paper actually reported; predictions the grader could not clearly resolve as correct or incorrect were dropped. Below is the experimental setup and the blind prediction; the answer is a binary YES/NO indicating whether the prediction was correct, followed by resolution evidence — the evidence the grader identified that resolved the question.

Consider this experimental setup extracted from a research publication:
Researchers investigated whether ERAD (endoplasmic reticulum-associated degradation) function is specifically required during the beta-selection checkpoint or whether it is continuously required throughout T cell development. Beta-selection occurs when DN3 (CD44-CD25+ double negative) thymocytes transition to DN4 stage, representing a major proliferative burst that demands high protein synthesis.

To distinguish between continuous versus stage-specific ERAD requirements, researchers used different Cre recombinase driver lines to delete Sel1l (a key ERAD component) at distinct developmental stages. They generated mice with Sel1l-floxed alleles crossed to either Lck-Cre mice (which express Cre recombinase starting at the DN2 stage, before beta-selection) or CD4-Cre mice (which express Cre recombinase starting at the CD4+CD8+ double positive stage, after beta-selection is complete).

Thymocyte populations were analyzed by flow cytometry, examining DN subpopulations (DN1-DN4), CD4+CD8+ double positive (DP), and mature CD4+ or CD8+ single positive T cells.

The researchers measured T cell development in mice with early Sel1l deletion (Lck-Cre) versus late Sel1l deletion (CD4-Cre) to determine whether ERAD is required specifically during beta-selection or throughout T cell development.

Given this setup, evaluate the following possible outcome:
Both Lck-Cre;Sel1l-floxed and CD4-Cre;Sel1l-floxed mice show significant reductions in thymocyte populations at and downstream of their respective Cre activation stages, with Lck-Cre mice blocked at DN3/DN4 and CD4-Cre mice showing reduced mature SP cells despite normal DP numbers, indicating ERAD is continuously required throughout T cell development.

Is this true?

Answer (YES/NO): NO